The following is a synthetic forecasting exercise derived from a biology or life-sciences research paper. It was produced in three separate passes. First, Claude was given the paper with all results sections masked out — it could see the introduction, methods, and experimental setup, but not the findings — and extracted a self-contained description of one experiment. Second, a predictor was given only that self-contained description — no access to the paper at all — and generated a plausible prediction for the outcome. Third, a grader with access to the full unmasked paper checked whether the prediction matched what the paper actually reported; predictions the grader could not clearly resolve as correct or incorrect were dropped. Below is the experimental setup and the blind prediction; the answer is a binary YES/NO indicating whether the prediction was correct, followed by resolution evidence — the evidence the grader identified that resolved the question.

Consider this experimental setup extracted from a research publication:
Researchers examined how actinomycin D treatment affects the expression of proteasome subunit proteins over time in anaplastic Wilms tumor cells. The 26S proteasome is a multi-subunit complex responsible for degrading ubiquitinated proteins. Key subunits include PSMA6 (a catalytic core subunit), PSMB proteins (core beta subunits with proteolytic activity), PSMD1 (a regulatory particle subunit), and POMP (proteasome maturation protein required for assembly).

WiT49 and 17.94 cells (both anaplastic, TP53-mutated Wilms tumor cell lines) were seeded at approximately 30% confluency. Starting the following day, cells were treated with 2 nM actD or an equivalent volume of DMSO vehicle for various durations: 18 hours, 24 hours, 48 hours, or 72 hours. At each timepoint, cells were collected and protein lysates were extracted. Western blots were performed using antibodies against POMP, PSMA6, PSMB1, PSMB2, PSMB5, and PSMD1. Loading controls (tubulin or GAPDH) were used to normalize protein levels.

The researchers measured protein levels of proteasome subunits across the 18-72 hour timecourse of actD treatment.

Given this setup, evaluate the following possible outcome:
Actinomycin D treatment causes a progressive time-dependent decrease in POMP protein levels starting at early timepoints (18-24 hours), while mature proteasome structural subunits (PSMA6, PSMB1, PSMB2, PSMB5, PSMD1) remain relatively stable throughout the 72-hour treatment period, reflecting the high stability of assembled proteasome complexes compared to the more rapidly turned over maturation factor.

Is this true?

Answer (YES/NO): NO